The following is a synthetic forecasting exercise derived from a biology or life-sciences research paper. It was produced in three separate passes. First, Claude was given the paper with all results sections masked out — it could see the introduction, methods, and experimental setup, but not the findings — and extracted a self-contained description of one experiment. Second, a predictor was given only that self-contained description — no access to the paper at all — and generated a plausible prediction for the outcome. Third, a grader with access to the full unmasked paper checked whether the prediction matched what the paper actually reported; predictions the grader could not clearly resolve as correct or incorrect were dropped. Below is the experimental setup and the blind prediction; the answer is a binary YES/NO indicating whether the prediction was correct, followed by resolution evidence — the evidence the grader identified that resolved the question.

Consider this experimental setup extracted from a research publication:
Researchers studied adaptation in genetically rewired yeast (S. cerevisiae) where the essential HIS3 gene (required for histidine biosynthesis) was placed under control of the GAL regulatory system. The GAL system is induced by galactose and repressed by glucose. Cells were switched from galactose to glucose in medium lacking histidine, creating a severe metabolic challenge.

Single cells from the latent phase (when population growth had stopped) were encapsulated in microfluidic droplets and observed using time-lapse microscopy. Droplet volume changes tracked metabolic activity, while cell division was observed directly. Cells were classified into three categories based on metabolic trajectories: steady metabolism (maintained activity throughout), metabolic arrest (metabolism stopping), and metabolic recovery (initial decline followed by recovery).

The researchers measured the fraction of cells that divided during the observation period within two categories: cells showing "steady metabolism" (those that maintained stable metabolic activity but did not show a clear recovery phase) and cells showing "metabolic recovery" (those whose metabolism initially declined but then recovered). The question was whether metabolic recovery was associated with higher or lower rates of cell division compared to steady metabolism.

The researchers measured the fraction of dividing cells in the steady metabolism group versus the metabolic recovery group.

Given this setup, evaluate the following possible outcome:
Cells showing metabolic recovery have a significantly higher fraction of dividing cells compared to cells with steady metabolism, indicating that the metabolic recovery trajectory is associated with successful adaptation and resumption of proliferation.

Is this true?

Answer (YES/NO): YES